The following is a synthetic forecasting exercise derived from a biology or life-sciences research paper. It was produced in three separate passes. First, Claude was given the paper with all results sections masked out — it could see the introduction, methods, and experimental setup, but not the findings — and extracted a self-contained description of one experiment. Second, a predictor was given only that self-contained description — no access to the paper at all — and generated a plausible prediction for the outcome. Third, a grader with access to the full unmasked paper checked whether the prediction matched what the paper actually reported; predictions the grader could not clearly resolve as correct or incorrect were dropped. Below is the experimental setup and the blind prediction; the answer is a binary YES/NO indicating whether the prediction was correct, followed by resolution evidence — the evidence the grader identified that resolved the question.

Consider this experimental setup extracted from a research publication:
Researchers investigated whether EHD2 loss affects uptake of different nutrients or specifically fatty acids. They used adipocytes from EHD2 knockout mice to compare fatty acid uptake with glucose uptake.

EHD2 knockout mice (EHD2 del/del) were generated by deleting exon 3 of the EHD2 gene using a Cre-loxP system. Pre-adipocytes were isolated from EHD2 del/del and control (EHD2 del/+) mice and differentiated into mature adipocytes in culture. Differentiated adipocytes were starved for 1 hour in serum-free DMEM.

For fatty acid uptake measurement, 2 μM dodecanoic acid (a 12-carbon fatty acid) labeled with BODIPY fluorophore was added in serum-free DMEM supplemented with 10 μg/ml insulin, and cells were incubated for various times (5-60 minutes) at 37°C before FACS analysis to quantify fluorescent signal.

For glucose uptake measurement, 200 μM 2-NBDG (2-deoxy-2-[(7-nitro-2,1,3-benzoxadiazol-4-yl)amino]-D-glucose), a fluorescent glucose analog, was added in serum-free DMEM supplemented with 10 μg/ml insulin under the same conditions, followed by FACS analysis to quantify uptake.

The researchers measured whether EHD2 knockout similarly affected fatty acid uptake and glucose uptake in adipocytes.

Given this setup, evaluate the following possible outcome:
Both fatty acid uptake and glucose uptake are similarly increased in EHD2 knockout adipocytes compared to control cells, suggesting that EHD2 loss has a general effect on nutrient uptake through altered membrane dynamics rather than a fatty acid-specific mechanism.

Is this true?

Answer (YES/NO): NO